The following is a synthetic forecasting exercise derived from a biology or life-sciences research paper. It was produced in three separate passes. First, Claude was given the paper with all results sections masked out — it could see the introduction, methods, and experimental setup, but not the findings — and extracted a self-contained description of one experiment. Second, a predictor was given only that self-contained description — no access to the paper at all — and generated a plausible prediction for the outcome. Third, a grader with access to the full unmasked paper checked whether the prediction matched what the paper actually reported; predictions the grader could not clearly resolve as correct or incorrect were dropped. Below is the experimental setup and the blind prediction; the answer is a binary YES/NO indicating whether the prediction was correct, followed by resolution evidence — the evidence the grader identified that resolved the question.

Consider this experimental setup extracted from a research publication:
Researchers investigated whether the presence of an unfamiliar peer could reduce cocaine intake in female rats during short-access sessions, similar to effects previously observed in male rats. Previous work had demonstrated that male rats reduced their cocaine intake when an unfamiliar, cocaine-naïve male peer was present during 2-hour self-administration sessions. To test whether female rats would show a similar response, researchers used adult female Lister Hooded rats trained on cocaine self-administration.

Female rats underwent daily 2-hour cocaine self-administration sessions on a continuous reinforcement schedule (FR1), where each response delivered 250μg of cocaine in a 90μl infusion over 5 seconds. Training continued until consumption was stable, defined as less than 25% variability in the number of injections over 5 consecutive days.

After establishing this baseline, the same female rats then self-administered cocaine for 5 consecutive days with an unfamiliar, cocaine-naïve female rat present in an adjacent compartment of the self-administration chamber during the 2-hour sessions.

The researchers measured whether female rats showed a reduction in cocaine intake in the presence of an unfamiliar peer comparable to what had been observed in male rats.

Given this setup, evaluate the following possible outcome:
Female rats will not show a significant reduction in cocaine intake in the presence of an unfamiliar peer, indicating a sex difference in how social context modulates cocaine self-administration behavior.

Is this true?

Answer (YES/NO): YES